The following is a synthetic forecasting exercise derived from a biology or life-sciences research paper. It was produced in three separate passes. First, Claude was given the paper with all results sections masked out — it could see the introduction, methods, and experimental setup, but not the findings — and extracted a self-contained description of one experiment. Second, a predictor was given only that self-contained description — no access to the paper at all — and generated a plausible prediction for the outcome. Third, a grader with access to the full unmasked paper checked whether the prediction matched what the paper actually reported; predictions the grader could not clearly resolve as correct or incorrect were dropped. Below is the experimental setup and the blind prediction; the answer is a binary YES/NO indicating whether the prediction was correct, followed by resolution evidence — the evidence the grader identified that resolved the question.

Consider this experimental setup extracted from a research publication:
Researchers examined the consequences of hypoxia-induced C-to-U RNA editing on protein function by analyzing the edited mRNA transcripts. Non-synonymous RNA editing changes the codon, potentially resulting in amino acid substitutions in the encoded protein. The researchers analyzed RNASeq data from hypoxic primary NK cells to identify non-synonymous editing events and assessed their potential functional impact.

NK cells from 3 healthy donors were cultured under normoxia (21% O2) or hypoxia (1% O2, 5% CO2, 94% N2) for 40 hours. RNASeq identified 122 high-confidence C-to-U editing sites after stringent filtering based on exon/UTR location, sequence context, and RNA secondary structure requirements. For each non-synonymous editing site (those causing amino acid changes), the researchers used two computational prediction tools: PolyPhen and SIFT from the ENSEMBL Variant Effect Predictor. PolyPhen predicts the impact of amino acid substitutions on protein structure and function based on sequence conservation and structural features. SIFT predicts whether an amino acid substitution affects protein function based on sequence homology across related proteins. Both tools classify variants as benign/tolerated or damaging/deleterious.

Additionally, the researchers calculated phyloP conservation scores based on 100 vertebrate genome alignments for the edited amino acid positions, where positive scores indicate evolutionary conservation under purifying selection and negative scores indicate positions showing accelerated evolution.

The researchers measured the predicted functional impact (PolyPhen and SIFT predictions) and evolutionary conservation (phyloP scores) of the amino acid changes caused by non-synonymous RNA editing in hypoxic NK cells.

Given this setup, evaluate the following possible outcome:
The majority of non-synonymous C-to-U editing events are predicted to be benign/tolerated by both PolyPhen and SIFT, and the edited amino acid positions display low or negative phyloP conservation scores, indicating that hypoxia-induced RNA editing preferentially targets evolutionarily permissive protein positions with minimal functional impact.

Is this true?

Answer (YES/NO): NO